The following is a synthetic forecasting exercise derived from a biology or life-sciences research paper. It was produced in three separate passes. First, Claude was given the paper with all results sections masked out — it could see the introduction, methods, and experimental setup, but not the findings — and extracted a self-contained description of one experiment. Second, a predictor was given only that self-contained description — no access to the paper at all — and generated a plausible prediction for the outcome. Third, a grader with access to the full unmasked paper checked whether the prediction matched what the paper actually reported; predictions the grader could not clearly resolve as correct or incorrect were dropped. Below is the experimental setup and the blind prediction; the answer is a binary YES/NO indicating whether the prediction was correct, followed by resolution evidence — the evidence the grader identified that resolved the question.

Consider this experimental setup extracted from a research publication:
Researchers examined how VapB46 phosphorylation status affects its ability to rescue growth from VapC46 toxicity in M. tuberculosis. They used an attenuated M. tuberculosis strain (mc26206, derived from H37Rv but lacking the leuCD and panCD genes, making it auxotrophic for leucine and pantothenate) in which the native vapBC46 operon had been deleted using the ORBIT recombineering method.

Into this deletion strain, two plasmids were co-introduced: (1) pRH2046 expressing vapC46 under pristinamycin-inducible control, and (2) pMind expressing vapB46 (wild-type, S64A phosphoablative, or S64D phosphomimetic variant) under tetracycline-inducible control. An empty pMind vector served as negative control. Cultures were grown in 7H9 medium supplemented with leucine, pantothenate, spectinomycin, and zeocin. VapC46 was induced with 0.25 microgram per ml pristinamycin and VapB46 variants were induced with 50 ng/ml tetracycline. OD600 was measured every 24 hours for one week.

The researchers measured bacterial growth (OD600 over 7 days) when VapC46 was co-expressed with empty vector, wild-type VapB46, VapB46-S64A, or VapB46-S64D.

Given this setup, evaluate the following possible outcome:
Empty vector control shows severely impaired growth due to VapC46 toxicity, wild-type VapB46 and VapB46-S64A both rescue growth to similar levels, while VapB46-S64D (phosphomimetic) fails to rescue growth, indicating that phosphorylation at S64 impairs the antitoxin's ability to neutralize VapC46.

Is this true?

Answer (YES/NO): NO